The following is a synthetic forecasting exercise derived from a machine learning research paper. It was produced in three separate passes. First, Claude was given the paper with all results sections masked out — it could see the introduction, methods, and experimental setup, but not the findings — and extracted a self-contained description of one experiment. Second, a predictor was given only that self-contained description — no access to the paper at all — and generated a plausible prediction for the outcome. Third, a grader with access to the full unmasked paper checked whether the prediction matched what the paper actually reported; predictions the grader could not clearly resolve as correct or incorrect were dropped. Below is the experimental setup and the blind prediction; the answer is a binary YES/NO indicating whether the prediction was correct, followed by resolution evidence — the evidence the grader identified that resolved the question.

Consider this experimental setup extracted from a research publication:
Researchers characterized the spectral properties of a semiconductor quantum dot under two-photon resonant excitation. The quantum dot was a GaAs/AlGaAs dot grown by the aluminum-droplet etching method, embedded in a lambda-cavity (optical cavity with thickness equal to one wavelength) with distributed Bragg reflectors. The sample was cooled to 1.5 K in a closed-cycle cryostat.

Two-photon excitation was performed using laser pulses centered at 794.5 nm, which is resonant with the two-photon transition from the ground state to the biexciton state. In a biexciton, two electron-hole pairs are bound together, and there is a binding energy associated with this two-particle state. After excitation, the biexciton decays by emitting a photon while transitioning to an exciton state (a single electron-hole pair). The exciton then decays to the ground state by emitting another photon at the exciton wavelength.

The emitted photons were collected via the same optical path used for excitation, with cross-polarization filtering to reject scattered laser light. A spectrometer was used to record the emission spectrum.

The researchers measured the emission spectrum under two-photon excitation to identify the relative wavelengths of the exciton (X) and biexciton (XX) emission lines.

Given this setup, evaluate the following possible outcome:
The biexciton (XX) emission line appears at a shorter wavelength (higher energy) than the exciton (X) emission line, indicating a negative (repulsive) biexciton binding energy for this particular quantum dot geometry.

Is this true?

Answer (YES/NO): NO